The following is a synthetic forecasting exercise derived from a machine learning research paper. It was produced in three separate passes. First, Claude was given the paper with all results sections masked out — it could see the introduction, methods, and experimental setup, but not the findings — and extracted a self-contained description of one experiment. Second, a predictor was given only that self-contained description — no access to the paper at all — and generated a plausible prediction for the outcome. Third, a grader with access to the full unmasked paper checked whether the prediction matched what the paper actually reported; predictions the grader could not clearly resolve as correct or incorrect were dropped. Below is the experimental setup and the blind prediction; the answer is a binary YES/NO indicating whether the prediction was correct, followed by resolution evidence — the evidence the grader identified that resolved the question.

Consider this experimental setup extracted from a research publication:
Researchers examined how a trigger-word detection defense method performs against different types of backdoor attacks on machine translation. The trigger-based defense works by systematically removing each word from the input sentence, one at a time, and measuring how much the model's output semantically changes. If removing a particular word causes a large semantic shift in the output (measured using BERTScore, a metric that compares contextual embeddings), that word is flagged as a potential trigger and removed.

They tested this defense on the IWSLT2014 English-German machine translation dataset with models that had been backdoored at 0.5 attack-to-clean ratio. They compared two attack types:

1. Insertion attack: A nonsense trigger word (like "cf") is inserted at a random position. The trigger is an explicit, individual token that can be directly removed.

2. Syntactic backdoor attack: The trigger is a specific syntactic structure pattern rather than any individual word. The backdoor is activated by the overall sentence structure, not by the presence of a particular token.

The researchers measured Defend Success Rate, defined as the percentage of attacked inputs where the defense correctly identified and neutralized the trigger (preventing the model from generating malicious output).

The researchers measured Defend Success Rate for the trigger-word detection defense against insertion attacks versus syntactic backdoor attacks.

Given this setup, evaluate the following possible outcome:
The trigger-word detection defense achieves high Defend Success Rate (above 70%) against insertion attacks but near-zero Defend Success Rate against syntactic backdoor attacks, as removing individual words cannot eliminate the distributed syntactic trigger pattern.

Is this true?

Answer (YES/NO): NO